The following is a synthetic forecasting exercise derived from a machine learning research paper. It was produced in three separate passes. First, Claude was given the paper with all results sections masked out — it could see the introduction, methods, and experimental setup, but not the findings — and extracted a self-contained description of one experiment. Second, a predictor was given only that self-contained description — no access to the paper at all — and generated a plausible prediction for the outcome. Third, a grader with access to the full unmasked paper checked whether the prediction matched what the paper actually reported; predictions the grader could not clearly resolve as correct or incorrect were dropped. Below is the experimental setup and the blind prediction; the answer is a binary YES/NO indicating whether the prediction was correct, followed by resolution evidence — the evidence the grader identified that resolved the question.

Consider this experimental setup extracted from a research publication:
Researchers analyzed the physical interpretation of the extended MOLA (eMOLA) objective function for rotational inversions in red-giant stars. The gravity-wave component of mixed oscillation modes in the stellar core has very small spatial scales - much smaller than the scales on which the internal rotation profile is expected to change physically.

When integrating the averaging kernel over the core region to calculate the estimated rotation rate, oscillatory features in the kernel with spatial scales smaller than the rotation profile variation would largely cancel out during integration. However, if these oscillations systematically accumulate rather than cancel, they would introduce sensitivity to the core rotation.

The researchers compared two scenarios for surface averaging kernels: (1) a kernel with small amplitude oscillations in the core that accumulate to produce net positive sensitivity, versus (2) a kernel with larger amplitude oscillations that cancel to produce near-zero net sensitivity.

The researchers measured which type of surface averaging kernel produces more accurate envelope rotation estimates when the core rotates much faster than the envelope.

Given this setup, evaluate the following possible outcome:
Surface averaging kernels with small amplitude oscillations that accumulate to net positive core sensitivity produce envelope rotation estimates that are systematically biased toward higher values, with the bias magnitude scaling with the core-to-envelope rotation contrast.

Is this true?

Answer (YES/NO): YES